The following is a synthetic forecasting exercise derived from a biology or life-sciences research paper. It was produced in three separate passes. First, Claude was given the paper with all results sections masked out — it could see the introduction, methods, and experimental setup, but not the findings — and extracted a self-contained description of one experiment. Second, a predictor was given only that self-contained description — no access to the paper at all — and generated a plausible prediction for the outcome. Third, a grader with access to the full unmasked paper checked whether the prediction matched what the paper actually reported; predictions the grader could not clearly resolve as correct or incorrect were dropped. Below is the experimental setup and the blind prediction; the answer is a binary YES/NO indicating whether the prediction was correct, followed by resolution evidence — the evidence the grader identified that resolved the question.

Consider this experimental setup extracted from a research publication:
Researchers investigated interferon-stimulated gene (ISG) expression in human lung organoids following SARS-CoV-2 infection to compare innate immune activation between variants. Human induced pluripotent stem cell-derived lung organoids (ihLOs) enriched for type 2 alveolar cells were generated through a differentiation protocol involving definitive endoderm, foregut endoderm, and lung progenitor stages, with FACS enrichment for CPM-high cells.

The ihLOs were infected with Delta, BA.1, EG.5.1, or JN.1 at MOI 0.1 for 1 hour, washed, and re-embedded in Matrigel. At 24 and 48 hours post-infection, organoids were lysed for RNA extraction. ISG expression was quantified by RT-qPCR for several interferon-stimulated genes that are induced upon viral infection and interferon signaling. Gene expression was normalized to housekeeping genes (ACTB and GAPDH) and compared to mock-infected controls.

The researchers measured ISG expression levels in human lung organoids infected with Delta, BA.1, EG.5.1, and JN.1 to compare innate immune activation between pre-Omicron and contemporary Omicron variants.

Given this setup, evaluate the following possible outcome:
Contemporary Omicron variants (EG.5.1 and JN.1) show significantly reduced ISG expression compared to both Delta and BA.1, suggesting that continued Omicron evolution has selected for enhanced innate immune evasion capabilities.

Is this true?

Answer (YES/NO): NO